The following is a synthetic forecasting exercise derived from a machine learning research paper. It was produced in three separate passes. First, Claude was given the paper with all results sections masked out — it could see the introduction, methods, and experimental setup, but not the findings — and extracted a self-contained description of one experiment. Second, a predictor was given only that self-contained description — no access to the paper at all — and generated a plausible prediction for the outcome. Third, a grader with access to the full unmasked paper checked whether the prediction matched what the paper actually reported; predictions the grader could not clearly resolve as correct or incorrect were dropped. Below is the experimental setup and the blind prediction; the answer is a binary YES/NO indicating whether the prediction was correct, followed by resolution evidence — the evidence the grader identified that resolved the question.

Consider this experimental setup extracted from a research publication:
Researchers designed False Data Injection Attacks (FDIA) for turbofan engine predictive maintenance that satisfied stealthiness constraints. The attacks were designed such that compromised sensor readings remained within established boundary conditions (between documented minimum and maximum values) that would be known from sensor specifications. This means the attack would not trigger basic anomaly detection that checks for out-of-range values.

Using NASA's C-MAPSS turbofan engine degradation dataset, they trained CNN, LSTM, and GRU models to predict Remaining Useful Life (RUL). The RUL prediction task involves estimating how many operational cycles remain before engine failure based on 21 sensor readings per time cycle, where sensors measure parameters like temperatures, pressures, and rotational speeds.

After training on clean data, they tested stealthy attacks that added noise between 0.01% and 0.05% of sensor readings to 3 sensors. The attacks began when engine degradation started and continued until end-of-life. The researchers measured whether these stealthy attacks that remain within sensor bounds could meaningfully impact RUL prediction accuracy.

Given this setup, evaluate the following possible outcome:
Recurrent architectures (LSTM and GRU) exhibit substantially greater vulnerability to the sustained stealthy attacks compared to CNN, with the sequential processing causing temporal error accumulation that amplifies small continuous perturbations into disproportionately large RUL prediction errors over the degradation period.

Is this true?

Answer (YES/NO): NO